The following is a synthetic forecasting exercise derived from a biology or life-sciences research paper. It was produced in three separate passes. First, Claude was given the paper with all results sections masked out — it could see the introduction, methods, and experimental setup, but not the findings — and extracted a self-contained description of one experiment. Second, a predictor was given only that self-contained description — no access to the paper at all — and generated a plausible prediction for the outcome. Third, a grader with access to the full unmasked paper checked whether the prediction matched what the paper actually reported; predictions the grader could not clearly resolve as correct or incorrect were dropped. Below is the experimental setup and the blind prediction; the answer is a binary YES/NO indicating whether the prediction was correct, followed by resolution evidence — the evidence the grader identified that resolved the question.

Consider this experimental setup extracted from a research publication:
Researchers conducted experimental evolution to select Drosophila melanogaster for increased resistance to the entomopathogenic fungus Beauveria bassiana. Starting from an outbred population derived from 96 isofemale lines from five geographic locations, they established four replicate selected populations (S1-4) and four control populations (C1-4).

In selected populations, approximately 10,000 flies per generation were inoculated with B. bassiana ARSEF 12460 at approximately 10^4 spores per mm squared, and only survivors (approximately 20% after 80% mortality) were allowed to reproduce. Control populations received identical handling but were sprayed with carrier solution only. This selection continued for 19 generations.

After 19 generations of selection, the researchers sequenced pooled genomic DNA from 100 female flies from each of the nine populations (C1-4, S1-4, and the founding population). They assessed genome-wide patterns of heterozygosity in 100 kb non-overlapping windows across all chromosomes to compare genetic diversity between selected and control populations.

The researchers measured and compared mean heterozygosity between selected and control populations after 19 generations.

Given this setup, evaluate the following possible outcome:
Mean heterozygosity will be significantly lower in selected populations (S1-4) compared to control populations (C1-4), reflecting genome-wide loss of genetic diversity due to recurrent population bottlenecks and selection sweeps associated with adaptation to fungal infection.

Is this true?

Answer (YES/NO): NO